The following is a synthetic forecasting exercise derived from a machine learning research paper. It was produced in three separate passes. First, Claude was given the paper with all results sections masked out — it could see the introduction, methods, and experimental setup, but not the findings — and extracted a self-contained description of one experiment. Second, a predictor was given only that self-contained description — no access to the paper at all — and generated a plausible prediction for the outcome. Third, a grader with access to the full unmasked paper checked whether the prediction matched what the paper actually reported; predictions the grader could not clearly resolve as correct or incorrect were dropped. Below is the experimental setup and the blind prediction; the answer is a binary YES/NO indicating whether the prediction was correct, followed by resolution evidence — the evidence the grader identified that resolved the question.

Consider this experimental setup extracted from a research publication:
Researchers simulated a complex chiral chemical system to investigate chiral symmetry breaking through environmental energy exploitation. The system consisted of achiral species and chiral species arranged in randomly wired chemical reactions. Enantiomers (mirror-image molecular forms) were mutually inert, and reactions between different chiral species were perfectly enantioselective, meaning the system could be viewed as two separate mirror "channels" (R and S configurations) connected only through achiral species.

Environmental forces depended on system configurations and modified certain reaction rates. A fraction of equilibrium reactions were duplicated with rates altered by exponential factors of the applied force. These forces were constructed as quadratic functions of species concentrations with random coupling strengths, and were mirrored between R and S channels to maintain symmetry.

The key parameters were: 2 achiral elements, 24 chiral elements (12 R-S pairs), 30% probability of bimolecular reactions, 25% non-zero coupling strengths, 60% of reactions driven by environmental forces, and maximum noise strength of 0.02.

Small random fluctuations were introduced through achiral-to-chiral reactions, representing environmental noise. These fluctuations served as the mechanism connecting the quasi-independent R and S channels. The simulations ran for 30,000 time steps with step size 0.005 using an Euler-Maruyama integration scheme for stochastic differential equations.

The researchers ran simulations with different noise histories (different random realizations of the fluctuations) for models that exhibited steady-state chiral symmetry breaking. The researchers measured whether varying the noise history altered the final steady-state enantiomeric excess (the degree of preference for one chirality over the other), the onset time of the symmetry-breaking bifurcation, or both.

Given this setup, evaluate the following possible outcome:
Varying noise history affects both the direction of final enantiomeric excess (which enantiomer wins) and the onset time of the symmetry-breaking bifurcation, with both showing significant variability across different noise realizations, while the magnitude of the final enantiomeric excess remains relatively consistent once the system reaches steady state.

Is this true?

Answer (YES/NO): YES